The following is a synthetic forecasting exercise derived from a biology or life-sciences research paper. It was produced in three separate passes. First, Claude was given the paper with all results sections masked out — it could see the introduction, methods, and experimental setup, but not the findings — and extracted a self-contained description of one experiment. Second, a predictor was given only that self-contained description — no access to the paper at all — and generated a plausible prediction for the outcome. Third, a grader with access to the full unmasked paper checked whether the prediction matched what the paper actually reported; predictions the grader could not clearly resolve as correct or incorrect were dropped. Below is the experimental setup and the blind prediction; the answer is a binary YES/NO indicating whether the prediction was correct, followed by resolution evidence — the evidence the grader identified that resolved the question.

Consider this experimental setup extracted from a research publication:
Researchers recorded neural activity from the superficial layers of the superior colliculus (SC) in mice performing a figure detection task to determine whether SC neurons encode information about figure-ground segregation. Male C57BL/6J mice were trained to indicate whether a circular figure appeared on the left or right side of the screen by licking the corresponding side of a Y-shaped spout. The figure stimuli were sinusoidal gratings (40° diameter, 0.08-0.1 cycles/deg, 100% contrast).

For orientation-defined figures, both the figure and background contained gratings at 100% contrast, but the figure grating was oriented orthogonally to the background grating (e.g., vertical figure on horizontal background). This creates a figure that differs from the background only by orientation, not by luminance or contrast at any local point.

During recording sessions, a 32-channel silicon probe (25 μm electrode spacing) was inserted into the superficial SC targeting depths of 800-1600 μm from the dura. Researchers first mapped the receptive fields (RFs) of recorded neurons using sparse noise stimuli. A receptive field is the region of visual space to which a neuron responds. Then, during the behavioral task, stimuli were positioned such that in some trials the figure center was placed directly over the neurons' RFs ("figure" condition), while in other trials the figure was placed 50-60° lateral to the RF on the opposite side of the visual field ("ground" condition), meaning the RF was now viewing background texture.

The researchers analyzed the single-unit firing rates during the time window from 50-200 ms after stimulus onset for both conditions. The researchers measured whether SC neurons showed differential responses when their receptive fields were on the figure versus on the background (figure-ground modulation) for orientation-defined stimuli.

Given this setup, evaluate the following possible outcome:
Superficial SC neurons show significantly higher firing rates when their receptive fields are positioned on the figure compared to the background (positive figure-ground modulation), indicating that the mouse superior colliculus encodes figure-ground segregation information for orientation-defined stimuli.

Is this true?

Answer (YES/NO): YES